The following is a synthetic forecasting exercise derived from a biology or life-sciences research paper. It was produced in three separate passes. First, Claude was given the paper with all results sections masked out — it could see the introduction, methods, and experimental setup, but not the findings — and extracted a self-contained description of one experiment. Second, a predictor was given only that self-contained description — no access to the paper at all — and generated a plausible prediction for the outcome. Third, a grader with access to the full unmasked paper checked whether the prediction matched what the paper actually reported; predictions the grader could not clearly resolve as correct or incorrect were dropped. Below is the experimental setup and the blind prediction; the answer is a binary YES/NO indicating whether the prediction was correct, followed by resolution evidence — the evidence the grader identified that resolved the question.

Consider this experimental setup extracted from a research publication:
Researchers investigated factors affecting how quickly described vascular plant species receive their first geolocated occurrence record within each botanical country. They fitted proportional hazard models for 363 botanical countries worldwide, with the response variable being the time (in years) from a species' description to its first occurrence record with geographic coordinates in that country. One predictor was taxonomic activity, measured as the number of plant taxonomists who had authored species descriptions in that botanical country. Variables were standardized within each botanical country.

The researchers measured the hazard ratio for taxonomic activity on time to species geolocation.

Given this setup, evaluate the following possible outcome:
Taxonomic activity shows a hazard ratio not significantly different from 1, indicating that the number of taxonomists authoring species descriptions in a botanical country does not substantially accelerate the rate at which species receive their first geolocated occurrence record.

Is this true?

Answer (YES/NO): YES